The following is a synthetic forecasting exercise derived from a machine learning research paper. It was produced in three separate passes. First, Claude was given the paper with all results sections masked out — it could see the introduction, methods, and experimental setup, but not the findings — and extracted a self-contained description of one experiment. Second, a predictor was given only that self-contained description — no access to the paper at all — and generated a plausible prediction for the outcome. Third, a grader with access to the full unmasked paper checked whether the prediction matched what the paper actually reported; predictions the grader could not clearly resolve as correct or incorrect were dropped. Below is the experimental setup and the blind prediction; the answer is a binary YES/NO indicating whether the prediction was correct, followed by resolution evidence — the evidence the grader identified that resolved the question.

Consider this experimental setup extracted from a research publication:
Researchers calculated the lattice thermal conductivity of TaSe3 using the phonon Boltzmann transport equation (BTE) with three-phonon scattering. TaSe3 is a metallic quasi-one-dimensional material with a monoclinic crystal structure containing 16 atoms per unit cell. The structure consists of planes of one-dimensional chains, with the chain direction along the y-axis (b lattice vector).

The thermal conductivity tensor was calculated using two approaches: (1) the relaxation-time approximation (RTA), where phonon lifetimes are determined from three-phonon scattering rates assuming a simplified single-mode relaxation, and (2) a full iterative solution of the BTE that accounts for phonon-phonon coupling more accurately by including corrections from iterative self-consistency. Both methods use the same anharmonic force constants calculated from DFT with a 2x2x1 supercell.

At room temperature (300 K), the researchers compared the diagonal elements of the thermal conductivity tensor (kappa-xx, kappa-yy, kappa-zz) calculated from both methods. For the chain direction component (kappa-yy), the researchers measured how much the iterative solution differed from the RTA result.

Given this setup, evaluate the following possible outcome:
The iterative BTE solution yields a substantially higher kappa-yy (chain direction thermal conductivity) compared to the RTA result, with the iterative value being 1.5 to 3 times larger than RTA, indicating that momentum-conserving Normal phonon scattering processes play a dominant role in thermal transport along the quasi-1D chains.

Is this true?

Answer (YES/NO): YES